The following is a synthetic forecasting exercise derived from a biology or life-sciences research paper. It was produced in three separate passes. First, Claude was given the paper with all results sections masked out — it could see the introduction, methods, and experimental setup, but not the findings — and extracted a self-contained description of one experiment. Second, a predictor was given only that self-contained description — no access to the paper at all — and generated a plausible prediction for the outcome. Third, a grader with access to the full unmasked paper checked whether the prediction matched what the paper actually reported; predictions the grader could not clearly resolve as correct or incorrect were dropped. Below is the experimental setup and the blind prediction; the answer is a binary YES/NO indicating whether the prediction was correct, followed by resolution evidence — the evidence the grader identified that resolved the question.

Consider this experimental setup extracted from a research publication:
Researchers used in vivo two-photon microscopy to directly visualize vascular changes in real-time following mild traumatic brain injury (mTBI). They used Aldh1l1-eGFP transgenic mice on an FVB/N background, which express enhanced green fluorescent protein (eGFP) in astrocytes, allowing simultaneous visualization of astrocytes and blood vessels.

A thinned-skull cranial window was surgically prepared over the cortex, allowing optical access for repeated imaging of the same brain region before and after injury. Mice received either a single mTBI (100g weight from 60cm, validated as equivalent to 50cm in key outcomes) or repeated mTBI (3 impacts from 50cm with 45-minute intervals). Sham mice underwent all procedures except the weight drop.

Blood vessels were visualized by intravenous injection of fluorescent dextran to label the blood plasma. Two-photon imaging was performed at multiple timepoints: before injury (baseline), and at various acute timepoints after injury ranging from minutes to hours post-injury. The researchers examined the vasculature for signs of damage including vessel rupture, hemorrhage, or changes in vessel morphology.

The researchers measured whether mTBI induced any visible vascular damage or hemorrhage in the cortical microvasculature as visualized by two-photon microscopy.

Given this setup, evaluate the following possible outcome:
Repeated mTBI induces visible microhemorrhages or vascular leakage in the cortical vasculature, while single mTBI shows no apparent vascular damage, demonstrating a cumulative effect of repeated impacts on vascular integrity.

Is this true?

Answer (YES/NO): NO